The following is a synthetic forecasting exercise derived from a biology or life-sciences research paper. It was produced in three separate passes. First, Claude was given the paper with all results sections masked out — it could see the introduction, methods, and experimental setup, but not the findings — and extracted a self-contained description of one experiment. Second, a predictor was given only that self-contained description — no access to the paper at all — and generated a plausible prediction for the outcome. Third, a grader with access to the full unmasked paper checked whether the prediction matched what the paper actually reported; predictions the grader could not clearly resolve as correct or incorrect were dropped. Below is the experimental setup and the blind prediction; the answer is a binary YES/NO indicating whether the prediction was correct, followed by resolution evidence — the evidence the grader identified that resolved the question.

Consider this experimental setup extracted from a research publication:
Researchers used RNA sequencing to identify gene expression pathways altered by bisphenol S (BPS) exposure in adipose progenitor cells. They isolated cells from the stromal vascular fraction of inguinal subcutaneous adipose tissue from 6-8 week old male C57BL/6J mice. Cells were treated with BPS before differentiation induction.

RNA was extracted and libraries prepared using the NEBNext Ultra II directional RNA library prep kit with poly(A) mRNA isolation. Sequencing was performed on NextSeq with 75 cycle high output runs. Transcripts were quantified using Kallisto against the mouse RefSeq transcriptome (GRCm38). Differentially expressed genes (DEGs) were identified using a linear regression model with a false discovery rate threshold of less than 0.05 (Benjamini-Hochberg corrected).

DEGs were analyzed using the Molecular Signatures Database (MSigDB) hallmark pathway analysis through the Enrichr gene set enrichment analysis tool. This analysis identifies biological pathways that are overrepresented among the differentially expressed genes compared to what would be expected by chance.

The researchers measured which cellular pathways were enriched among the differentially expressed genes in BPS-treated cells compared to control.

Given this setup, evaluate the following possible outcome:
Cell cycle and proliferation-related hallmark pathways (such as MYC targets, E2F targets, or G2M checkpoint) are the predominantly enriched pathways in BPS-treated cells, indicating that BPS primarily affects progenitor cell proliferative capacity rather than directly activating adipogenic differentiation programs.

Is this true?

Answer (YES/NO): NO